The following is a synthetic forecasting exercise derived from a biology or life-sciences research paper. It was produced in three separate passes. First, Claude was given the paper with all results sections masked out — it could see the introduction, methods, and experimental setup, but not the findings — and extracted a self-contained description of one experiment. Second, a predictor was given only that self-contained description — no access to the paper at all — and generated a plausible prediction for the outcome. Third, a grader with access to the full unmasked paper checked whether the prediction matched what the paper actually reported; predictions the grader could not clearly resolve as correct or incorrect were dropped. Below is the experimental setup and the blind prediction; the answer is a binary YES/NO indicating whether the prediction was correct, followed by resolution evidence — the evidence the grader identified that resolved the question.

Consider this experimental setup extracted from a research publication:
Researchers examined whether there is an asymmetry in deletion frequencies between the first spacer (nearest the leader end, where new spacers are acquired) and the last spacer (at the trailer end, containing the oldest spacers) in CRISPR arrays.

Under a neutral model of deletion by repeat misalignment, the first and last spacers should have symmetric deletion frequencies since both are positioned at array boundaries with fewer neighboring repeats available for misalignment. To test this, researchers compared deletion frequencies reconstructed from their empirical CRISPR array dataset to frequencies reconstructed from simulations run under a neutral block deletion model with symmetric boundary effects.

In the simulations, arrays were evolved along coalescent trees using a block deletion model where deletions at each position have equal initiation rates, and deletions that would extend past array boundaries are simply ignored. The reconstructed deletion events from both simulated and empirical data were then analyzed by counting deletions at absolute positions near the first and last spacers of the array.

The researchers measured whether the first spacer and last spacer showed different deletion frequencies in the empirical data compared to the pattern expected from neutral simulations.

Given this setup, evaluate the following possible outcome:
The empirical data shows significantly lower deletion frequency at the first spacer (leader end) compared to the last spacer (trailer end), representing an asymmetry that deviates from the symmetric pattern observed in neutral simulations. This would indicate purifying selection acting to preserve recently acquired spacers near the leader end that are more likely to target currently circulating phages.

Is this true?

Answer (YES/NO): NO